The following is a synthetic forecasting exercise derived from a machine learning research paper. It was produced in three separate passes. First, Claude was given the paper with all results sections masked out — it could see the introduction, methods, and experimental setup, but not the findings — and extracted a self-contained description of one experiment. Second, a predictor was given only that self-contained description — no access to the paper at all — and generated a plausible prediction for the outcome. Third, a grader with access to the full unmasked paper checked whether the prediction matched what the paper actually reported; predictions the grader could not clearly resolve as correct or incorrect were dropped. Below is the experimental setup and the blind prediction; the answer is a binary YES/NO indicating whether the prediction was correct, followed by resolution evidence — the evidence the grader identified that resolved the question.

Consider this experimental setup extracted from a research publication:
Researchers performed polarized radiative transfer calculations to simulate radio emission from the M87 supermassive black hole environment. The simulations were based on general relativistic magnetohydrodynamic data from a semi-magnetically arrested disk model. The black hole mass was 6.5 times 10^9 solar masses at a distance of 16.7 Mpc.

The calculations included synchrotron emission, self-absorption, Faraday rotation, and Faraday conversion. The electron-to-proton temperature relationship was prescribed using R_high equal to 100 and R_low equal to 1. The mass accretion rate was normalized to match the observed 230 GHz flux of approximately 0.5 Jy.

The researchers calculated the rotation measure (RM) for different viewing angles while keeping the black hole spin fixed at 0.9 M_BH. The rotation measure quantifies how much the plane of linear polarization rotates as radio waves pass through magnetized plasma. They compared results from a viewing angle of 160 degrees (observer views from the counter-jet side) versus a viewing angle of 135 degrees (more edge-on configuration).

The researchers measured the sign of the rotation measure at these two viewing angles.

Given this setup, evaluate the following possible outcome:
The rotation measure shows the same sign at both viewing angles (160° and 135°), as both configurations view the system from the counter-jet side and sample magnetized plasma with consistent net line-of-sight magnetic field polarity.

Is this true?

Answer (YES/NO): NO